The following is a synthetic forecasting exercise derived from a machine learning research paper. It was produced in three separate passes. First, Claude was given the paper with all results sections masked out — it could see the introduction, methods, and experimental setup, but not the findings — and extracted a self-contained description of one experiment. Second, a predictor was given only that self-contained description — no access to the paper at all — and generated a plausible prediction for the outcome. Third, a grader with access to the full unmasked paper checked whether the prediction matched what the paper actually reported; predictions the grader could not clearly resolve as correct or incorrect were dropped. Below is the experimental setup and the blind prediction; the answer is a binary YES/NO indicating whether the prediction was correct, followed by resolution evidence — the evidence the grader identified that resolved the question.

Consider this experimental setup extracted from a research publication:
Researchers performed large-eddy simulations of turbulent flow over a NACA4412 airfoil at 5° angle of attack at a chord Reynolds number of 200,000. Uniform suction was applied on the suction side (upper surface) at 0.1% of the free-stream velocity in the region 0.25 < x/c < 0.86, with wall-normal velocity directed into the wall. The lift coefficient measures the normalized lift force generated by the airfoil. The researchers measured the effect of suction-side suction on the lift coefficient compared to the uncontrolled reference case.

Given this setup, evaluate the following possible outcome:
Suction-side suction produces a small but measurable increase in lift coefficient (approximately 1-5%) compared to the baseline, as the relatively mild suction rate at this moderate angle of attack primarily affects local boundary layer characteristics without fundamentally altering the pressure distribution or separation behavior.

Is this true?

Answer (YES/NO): YES